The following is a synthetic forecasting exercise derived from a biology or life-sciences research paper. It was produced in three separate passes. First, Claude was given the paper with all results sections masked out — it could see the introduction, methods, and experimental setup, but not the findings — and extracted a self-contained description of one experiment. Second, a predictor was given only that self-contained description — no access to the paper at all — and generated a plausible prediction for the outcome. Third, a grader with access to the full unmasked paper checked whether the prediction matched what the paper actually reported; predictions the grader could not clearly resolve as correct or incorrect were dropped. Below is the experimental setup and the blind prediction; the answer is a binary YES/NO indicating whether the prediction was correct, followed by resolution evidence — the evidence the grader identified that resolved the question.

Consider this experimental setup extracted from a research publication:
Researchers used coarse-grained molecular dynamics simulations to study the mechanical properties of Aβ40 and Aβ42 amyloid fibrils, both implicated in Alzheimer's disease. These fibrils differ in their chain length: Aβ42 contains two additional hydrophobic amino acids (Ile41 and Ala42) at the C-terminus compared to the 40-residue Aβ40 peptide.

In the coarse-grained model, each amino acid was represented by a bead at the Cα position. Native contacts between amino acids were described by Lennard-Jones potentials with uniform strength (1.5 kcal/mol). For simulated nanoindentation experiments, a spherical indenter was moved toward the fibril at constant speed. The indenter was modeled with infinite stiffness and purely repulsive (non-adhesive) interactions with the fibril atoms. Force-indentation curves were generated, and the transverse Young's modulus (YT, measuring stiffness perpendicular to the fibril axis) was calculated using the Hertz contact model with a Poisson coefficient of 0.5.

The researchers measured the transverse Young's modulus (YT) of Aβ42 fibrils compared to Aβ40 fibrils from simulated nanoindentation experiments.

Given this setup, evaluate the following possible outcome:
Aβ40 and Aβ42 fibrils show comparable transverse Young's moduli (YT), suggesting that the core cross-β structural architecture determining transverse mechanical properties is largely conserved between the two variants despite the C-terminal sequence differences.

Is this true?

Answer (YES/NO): NO